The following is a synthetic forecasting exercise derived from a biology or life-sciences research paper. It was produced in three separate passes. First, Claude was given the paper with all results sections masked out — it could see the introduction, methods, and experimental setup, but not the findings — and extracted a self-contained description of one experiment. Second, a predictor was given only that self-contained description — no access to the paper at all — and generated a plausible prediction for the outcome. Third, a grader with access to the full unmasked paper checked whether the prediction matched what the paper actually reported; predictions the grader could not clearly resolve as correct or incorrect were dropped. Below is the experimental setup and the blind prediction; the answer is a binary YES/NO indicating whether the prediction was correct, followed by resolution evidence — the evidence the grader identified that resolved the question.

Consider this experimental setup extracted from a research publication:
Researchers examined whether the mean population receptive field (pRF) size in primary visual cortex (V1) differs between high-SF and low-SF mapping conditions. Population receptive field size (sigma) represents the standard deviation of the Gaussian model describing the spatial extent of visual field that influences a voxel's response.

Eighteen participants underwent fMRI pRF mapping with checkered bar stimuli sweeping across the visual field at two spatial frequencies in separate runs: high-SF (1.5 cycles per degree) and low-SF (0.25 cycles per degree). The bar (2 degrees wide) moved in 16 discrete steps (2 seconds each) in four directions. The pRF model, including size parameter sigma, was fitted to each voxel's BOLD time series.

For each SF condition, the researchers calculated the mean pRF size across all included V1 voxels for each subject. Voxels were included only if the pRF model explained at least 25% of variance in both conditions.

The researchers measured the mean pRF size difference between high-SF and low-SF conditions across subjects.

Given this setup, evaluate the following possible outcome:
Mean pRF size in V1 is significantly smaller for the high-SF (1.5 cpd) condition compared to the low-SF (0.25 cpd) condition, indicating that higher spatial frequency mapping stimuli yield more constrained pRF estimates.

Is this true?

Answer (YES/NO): NO